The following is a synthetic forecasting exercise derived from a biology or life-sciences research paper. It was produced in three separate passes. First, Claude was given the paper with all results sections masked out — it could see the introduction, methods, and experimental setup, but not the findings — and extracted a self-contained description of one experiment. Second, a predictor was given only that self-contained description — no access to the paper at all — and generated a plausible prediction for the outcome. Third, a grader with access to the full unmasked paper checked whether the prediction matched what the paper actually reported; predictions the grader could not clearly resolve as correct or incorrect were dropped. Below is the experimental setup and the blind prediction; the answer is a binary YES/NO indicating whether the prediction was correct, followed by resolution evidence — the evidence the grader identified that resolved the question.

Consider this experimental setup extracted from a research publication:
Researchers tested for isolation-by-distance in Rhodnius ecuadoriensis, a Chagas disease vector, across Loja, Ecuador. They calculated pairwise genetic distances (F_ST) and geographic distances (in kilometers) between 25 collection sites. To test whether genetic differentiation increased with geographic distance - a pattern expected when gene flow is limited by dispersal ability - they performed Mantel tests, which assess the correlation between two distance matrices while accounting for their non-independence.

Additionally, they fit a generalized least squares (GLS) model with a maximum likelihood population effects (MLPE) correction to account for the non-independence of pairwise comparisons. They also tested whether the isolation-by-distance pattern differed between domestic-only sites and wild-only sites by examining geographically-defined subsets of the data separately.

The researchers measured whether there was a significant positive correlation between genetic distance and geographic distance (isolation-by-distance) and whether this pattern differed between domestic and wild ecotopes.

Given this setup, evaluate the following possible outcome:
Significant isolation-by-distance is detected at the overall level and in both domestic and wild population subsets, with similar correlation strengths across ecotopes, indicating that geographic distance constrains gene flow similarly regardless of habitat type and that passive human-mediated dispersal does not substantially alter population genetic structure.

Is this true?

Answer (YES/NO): NO